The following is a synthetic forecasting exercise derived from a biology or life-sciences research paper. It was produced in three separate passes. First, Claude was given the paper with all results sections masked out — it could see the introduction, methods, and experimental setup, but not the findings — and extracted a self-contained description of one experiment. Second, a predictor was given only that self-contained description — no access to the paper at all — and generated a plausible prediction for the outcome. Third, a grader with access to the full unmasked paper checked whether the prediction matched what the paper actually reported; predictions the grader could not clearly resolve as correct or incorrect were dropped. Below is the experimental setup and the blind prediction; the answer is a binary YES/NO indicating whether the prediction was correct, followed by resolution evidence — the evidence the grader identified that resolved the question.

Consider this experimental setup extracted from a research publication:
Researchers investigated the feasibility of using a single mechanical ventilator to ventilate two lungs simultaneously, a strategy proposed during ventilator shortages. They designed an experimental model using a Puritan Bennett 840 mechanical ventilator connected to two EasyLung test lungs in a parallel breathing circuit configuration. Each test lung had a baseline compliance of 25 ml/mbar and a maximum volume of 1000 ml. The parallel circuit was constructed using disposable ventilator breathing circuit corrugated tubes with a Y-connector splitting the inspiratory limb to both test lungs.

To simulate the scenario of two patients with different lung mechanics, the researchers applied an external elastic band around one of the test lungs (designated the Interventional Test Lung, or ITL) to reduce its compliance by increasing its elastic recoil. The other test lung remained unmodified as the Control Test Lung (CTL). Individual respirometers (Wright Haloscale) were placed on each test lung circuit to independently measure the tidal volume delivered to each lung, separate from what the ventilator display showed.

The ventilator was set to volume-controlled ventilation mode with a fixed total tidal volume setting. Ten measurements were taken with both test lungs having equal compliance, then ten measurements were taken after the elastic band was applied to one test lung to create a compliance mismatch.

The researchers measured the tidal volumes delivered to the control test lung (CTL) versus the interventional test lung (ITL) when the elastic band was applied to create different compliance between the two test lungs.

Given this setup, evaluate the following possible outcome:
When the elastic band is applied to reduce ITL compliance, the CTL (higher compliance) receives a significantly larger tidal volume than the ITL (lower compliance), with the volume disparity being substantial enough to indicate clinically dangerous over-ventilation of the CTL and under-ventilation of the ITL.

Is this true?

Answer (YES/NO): YES